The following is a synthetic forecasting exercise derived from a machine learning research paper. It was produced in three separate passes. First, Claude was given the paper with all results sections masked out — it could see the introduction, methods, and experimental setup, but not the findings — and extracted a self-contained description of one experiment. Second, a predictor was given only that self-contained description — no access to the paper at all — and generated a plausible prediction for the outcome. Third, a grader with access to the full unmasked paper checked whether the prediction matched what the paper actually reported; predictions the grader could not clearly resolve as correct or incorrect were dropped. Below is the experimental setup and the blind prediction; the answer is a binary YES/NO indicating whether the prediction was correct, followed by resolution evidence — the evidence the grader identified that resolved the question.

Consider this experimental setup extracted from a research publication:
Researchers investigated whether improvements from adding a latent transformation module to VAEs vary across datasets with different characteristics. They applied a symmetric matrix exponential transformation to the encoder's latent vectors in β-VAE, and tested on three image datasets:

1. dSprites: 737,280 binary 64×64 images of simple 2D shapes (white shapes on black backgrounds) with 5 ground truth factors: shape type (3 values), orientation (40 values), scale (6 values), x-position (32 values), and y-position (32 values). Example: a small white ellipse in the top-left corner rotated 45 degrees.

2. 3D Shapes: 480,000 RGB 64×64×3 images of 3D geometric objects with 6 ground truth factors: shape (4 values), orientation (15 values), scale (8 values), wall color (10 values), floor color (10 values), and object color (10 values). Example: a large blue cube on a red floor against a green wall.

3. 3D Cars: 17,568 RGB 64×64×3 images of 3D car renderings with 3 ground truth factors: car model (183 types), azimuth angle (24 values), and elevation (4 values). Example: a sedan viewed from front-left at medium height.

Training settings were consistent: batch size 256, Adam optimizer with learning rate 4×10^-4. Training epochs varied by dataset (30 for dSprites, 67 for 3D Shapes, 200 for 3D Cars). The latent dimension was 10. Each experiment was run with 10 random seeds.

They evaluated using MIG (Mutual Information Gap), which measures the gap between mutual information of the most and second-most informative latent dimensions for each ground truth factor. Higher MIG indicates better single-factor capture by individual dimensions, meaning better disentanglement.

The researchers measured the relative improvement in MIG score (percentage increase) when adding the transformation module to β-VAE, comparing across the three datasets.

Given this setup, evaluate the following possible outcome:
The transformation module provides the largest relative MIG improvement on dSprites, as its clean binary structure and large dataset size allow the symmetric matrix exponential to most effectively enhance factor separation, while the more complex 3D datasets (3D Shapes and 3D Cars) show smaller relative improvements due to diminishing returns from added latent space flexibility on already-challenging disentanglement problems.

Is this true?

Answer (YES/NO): YES